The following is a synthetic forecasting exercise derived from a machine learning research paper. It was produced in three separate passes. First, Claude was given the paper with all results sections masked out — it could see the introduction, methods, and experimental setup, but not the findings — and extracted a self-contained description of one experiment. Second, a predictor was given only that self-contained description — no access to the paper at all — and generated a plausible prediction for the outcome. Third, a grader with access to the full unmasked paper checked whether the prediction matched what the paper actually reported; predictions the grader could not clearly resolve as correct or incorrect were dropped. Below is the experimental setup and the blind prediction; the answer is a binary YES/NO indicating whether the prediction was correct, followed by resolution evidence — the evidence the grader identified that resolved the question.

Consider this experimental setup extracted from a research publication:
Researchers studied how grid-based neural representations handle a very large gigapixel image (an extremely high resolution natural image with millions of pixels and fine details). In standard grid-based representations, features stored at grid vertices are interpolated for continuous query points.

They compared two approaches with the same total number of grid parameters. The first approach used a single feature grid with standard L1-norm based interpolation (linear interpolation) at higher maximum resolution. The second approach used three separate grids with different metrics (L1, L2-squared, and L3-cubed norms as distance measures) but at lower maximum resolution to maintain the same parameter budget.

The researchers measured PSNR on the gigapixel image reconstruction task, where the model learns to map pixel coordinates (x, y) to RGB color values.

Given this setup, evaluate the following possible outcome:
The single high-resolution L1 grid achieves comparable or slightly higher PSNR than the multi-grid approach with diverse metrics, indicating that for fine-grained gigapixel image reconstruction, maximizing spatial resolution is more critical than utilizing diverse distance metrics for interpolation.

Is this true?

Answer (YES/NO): NO